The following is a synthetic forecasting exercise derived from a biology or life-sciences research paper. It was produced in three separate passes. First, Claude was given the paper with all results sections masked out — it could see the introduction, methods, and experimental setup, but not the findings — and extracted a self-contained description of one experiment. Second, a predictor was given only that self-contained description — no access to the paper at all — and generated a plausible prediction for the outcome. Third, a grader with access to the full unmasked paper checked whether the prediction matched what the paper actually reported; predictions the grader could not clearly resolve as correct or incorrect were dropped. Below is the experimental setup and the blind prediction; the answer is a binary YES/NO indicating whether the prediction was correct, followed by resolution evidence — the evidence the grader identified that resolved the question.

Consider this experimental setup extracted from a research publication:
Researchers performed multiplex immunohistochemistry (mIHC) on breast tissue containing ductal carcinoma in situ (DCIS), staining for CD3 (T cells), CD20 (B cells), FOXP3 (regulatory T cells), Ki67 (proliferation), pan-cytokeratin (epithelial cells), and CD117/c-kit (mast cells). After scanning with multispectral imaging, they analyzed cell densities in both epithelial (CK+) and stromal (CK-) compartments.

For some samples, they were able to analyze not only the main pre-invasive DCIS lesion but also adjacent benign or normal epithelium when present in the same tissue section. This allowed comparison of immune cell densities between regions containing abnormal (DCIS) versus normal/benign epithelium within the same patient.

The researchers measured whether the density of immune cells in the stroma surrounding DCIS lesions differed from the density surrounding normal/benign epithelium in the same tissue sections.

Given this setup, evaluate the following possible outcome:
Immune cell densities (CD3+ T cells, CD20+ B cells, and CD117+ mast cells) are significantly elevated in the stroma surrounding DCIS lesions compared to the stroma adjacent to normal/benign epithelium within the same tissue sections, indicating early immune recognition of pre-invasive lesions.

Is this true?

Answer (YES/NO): NO